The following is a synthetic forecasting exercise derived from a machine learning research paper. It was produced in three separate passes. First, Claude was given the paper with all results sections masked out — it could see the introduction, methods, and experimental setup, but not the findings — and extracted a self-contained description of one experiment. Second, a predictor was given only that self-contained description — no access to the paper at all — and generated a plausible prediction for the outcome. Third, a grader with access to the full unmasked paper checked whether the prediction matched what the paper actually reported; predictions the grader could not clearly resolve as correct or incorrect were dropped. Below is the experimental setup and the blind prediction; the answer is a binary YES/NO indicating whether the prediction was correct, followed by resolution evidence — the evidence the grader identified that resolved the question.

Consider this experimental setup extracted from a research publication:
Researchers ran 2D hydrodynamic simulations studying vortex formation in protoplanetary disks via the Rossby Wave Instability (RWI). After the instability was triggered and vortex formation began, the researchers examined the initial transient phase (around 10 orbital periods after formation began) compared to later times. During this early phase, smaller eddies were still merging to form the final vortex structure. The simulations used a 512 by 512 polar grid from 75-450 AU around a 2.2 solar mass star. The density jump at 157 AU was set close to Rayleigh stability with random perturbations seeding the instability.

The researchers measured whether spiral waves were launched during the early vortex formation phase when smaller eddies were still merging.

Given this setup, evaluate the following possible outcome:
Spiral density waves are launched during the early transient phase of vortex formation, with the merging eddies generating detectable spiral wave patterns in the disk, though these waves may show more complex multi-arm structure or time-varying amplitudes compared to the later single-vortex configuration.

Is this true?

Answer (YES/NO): YES